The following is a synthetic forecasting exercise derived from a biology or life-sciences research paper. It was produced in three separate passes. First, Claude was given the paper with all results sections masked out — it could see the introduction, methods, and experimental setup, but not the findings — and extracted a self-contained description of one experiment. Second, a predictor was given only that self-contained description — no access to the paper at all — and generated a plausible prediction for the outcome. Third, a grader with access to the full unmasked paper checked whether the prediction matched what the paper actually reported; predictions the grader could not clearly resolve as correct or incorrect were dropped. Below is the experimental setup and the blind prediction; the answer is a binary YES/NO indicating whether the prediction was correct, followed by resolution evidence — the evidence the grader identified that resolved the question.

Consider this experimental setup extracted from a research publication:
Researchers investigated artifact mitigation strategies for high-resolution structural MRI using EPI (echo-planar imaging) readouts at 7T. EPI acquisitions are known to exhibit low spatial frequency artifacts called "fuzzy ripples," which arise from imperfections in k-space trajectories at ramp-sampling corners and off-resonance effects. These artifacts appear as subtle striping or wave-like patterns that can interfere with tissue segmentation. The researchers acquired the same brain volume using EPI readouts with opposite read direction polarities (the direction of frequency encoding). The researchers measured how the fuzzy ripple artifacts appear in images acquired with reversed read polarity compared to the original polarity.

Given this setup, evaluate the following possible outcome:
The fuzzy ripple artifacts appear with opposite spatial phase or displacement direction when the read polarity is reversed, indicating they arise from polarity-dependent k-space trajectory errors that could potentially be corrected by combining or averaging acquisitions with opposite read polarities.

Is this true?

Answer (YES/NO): YES